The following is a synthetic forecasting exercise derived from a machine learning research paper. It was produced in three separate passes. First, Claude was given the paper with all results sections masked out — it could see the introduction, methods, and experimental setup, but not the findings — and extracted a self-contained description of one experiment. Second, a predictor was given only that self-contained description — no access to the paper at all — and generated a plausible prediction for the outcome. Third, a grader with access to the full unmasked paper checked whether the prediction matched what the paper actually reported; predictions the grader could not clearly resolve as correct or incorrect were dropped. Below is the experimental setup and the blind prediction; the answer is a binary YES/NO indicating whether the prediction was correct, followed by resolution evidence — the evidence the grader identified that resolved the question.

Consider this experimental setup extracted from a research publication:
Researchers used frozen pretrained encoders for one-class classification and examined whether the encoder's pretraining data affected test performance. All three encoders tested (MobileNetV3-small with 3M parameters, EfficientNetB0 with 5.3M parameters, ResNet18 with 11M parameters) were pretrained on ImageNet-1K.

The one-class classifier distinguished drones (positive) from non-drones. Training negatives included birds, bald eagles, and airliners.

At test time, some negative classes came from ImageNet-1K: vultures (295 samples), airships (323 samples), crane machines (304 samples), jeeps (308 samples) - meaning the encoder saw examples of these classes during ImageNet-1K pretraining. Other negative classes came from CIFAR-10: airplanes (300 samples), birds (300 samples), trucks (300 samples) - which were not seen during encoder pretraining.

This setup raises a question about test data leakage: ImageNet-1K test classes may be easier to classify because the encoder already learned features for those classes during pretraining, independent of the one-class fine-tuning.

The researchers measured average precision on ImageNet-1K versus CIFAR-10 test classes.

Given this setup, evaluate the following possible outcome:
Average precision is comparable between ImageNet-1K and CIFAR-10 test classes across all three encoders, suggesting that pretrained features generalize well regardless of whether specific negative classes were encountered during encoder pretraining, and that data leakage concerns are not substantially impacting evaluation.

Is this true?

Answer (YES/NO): NO